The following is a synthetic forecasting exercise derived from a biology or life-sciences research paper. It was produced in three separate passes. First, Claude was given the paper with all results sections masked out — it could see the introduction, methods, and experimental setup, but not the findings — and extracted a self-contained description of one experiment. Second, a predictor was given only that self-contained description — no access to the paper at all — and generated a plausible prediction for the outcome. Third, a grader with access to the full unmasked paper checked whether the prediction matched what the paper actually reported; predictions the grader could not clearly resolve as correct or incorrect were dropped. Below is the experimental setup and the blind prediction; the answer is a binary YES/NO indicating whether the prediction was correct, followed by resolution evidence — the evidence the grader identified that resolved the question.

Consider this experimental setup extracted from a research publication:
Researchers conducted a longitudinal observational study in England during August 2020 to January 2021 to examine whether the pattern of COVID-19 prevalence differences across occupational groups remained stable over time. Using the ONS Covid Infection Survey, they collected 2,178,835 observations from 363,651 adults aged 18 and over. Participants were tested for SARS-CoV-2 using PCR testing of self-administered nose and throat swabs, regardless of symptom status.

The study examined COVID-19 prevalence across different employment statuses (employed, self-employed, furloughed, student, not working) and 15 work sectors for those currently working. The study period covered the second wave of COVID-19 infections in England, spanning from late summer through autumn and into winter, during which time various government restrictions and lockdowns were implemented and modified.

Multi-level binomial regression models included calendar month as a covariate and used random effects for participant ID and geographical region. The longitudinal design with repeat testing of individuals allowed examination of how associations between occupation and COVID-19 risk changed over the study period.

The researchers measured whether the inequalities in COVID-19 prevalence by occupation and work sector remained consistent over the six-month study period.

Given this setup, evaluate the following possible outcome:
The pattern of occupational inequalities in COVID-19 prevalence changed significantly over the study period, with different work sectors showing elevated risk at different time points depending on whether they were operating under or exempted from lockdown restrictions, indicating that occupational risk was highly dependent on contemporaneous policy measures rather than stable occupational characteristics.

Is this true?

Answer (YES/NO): NO